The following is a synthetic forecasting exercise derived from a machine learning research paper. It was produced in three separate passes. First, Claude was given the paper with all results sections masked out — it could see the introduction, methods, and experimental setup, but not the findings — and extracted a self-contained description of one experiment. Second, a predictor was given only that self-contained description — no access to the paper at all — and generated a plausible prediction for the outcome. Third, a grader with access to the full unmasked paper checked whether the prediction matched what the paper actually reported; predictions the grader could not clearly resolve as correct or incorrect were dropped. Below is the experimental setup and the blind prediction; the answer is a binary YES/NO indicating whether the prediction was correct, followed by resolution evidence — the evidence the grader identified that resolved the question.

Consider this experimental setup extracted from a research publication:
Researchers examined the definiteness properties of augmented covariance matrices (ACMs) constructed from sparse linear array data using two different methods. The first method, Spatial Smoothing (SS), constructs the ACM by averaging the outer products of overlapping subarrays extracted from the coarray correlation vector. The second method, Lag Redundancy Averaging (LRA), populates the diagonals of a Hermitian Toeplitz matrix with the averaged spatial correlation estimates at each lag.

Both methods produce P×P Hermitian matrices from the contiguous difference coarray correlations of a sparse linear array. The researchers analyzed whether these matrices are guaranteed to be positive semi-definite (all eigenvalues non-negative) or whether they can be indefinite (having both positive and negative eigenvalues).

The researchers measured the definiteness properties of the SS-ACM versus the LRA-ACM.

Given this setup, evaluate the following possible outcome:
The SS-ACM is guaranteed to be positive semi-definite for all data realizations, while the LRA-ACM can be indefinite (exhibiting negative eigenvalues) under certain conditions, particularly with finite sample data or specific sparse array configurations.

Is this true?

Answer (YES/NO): YES